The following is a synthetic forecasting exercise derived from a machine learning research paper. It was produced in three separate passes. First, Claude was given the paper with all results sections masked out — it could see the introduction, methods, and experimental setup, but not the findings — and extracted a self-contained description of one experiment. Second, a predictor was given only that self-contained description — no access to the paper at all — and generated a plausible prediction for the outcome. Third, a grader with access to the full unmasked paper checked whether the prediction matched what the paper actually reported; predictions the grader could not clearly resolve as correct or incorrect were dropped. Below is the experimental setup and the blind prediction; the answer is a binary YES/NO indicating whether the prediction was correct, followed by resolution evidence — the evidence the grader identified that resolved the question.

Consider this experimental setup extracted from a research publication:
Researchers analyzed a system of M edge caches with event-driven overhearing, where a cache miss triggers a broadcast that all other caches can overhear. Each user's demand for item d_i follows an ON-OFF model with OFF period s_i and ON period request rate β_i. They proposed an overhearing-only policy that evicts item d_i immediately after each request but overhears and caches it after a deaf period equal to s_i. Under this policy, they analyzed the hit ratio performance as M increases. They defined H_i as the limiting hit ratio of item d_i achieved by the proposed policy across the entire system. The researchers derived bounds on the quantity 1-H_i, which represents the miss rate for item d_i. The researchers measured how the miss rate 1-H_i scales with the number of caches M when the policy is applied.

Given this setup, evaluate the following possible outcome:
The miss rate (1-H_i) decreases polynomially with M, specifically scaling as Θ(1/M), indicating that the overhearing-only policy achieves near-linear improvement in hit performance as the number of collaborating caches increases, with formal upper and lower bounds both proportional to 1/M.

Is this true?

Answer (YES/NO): NO